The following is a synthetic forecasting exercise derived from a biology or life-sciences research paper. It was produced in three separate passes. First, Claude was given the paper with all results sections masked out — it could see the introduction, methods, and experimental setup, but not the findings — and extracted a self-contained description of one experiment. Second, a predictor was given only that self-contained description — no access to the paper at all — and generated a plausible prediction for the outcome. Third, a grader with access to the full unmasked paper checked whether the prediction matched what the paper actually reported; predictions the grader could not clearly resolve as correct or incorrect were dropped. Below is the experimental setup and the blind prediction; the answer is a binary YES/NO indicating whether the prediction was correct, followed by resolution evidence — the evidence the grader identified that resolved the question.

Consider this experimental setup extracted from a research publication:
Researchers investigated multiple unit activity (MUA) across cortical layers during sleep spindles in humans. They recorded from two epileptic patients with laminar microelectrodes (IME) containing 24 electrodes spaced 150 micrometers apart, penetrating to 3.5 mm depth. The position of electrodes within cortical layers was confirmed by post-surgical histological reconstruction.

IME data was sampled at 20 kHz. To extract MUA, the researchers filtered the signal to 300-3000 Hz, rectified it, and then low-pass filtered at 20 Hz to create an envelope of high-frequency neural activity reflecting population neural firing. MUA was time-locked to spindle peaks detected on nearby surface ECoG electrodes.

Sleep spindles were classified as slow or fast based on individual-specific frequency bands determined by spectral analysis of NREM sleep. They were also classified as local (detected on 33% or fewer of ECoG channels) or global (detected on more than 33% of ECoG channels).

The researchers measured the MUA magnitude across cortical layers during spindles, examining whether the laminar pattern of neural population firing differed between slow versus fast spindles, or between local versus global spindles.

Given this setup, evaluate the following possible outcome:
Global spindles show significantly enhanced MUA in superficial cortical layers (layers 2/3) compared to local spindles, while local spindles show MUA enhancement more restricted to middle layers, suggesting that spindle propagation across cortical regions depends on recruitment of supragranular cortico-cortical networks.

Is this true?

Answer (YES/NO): NO